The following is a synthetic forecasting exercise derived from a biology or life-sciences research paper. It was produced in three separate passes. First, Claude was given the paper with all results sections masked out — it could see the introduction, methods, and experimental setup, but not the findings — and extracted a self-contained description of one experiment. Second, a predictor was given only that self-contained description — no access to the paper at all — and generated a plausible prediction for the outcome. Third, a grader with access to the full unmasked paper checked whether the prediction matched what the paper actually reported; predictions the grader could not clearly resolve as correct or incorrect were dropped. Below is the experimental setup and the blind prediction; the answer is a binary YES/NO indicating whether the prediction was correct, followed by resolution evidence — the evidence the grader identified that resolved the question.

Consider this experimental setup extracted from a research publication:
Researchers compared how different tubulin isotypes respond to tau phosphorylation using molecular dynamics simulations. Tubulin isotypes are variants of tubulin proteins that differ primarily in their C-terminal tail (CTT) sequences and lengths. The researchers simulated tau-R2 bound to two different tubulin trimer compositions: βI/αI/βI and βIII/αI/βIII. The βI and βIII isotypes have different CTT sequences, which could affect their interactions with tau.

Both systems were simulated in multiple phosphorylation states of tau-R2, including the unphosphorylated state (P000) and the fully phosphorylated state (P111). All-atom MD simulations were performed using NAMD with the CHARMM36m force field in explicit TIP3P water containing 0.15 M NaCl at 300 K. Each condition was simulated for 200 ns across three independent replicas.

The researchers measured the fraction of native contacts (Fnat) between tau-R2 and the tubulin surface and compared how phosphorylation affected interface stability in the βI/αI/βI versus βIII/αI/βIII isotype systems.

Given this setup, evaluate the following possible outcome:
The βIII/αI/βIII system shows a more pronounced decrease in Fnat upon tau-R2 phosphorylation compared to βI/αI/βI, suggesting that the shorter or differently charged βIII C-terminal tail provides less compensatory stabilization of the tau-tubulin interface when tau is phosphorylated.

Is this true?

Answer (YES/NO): NO